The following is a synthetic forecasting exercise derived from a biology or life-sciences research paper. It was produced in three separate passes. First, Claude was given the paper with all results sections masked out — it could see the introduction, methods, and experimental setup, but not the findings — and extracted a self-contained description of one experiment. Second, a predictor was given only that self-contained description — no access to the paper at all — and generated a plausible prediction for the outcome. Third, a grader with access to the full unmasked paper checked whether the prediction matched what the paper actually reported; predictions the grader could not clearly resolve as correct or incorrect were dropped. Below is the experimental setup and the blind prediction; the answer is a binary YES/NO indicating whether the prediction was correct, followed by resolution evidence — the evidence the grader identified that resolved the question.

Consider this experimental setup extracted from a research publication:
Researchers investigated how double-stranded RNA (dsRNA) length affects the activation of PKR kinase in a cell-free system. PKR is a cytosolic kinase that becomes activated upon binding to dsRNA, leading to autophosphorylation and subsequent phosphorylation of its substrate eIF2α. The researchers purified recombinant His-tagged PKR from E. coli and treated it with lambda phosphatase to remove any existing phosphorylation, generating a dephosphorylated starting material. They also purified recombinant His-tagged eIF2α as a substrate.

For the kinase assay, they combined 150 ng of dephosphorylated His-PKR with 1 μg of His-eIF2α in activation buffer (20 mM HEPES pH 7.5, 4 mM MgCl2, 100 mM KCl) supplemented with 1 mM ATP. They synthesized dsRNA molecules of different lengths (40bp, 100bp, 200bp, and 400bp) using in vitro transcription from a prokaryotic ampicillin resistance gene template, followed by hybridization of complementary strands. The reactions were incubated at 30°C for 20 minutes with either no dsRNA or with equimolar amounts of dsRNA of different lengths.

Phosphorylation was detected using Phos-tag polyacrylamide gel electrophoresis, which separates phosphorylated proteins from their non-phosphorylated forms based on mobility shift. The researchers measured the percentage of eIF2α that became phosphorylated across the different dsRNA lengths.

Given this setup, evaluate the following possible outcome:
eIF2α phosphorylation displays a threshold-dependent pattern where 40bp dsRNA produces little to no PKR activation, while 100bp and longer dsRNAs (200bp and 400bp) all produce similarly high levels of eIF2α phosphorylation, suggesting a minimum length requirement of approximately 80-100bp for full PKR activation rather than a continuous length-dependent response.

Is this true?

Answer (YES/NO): NO